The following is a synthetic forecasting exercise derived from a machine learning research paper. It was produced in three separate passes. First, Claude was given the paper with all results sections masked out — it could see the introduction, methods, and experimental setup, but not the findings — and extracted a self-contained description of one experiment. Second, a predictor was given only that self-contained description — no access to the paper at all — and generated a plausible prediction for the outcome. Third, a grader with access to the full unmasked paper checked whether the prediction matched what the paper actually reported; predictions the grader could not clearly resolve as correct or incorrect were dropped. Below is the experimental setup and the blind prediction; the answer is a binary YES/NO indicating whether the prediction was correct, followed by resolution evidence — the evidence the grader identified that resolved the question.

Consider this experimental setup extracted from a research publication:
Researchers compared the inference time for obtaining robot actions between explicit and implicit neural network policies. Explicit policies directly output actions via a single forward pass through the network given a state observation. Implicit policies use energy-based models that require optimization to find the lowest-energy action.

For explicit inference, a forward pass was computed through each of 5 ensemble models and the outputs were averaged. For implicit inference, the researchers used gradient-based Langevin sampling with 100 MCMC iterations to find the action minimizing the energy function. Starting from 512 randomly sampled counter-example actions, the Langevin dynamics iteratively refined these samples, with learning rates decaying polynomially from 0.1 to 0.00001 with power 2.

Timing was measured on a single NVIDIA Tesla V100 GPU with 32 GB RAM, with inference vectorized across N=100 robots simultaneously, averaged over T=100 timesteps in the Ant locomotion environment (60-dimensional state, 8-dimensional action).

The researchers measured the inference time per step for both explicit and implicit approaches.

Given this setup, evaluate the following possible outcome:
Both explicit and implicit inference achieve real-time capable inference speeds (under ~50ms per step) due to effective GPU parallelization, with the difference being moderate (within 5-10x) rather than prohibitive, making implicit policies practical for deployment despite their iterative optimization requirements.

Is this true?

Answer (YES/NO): NO